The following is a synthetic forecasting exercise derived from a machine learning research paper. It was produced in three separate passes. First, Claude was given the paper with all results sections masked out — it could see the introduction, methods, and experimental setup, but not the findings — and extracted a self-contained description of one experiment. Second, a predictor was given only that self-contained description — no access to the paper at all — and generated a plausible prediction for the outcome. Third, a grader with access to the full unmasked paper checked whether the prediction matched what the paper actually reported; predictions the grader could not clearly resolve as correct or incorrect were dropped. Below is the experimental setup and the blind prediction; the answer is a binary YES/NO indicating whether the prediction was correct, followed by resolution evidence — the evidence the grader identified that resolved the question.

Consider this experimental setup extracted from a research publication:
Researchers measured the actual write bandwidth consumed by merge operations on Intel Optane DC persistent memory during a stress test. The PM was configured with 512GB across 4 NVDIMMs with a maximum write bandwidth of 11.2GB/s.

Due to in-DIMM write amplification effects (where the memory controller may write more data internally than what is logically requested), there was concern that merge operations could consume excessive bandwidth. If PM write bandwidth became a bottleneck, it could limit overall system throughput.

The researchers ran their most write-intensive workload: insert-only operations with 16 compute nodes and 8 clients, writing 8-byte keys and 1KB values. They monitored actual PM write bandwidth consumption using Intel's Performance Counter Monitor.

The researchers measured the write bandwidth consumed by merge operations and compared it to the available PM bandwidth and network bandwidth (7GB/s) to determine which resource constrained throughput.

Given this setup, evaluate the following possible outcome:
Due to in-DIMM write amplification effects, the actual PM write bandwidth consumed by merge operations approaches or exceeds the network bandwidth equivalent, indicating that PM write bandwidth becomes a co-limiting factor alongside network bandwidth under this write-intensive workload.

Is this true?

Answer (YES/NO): NO